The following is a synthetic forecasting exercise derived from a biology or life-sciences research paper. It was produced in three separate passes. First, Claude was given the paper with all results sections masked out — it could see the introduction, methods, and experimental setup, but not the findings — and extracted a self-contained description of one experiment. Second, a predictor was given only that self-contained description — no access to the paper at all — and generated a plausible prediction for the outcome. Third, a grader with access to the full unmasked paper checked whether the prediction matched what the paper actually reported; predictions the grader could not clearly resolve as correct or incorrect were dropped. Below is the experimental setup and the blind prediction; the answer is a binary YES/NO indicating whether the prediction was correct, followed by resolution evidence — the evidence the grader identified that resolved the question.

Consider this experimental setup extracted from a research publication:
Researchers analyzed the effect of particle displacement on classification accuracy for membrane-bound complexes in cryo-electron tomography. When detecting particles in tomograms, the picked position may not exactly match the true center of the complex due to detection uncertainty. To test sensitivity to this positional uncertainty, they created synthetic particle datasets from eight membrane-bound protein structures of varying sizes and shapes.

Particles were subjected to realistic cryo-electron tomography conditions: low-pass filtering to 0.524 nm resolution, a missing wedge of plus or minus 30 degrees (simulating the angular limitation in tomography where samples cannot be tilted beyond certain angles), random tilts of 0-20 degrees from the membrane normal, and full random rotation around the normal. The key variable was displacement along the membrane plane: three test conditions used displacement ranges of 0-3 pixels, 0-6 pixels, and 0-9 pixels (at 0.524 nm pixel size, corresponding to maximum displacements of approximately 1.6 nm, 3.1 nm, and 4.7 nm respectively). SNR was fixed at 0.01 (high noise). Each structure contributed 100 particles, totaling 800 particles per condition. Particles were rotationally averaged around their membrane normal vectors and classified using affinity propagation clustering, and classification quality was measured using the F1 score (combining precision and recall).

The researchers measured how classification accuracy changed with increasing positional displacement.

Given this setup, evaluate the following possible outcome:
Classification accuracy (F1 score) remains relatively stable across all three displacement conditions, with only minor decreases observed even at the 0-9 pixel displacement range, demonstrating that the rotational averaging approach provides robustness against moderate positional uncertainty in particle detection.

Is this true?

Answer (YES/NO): YES